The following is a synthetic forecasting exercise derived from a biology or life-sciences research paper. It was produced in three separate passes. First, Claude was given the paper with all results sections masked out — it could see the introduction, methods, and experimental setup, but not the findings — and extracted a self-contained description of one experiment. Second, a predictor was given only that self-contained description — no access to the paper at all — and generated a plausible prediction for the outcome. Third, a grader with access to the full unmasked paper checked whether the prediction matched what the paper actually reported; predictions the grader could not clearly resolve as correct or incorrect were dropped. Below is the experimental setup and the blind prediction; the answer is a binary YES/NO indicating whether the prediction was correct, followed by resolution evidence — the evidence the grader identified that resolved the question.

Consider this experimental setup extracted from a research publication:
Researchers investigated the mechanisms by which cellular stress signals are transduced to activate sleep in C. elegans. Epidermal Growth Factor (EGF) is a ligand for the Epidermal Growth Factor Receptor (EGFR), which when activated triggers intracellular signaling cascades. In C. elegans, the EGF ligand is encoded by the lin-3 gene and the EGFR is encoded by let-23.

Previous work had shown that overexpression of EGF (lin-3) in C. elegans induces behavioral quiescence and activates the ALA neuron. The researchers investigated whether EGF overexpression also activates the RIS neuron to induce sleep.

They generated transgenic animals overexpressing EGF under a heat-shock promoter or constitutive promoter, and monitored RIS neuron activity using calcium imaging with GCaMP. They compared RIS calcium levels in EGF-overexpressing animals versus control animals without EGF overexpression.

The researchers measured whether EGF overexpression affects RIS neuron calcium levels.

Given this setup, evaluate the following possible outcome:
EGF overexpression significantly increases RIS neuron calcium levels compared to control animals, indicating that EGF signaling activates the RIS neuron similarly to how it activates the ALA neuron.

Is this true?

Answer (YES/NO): YES